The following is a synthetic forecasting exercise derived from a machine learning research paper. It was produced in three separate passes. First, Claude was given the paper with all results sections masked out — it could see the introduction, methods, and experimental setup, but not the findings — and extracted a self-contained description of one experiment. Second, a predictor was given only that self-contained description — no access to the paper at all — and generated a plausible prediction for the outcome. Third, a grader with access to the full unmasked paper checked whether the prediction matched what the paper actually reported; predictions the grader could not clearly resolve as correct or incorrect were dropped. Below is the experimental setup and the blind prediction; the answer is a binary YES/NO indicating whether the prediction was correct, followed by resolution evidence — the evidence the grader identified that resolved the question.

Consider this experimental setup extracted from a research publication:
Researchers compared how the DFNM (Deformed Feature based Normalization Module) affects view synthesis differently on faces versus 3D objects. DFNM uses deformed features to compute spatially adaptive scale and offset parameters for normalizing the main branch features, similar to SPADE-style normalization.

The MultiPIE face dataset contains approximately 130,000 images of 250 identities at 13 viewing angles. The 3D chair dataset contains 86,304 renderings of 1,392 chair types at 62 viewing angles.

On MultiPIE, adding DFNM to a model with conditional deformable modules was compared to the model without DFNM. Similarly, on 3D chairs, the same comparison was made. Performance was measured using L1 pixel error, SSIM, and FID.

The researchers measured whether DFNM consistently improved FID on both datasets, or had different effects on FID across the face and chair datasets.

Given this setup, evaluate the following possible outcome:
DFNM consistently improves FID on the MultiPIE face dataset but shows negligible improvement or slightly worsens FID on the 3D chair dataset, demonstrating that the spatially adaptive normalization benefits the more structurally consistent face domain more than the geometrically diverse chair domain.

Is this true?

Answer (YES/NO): YES